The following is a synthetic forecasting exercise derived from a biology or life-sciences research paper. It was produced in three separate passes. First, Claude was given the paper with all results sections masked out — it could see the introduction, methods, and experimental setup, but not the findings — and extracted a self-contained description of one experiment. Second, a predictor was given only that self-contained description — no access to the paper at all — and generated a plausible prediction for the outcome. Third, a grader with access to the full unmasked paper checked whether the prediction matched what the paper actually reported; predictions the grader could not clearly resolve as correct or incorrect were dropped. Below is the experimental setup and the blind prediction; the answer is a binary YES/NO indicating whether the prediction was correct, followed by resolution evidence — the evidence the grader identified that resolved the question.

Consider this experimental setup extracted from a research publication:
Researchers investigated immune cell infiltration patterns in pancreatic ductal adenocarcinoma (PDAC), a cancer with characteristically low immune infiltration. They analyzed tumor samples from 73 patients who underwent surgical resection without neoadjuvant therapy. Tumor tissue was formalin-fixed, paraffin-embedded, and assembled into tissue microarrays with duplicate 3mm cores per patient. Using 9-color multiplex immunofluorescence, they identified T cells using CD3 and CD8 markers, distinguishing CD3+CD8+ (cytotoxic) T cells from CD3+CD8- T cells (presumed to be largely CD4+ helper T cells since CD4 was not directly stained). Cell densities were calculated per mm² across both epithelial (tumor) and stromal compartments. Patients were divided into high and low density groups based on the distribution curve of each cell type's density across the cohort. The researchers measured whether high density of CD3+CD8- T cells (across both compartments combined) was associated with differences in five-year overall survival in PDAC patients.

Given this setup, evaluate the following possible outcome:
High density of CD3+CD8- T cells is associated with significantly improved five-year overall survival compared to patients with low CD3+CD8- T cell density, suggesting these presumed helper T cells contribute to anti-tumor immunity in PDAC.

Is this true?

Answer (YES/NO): YES